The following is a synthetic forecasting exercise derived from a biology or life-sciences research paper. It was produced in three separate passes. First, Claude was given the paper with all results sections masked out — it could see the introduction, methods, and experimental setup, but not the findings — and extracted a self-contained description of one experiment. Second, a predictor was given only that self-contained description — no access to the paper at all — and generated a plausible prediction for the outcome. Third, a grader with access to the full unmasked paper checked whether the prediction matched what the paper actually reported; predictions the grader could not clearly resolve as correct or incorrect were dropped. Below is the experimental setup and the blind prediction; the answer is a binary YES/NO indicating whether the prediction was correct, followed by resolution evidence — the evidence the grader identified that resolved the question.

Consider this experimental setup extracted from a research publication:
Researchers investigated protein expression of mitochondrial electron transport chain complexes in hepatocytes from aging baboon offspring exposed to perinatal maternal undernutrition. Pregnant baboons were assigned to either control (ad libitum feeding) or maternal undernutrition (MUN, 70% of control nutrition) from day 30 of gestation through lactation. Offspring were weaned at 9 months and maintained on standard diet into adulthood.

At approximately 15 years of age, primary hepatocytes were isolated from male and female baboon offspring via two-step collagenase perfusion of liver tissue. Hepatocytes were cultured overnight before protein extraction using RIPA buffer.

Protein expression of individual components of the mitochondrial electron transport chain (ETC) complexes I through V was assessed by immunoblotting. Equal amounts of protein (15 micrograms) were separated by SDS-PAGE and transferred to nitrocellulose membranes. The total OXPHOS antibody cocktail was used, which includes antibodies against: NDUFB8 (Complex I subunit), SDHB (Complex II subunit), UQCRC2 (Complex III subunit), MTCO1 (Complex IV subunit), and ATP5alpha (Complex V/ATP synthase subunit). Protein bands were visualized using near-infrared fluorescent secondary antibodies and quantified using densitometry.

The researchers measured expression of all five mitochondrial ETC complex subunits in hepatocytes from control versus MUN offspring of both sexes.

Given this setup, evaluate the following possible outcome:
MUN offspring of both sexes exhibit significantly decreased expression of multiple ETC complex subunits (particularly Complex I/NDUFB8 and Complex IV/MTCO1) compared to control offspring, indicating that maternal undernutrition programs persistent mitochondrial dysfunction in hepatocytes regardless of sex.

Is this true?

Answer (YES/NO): NO